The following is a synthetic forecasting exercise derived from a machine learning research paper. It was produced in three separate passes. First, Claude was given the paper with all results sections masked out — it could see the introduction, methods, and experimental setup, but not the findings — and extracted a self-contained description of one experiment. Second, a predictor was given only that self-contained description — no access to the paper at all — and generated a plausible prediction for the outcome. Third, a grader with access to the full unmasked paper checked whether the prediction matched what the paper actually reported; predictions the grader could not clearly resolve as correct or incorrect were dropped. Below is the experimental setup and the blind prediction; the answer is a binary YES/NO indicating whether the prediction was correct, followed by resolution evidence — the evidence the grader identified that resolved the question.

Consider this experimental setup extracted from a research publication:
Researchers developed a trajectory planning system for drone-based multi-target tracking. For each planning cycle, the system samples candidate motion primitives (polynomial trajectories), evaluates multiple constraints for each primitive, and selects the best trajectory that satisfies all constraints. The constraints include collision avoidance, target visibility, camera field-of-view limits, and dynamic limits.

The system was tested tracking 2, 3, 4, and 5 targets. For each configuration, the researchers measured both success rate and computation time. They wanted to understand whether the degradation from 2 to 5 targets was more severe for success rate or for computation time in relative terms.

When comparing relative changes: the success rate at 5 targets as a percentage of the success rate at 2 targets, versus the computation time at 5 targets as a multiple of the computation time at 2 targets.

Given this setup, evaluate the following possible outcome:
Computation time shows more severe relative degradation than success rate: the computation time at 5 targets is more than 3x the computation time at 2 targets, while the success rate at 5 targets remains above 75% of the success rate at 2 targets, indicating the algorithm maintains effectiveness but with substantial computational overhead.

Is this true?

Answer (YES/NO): NO